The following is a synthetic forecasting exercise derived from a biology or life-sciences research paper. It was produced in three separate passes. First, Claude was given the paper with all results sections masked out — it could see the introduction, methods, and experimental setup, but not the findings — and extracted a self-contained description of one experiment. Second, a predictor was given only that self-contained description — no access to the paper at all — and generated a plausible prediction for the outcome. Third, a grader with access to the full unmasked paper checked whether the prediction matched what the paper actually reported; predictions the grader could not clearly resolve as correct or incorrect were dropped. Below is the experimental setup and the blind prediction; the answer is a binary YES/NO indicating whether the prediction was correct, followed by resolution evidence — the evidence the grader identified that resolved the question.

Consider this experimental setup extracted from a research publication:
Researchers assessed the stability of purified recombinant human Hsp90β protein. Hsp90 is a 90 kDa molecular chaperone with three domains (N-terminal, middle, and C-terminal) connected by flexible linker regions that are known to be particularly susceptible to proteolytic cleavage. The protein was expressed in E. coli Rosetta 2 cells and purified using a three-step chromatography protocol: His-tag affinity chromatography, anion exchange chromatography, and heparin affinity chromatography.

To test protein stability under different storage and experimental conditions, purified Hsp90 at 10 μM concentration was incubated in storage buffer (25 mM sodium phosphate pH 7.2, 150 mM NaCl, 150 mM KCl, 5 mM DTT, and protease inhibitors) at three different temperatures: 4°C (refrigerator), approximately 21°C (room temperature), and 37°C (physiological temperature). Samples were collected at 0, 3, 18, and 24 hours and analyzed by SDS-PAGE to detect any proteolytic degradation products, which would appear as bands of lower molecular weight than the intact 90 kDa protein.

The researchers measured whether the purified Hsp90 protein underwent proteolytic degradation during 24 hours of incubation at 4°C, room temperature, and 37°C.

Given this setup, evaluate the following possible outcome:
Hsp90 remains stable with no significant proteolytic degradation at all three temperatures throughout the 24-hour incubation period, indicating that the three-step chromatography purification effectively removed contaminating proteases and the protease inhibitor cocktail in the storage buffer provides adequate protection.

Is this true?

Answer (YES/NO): YES